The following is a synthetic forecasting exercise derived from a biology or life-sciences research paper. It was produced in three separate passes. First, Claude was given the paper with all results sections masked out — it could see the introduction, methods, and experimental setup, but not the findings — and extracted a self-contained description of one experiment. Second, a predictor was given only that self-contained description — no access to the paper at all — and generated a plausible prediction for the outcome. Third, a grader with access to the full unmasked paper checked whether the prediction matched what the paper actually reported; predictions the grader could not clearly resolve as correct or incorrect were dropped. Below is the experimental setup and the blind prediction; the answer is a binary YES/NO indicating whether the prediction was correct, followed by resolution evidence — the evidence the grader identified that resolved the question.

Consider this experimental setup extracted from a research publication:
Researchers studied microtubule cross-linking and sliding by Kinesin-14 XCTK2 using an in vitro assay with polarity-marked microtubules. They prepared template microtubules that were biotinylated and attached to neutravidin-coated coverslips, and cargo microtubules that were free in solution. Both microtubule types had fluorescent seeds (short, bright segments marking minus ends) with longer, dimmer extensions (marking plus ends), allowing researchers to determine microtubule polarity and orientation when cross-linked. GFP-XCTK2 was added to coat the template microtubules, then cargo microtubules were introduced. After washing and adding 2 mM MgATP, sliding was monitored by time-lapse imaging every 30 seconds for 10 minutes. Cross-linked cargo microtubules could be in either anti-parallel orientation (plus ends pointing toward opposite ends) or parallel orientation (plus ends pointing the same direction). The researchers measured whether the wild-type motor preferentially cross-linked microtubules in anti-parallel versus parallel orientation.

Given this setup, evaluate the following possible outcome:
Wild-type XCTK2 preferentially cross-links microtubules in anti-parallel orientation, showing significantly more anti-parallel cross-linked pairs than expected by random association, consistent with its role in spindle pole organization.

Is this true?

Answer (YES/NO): YES